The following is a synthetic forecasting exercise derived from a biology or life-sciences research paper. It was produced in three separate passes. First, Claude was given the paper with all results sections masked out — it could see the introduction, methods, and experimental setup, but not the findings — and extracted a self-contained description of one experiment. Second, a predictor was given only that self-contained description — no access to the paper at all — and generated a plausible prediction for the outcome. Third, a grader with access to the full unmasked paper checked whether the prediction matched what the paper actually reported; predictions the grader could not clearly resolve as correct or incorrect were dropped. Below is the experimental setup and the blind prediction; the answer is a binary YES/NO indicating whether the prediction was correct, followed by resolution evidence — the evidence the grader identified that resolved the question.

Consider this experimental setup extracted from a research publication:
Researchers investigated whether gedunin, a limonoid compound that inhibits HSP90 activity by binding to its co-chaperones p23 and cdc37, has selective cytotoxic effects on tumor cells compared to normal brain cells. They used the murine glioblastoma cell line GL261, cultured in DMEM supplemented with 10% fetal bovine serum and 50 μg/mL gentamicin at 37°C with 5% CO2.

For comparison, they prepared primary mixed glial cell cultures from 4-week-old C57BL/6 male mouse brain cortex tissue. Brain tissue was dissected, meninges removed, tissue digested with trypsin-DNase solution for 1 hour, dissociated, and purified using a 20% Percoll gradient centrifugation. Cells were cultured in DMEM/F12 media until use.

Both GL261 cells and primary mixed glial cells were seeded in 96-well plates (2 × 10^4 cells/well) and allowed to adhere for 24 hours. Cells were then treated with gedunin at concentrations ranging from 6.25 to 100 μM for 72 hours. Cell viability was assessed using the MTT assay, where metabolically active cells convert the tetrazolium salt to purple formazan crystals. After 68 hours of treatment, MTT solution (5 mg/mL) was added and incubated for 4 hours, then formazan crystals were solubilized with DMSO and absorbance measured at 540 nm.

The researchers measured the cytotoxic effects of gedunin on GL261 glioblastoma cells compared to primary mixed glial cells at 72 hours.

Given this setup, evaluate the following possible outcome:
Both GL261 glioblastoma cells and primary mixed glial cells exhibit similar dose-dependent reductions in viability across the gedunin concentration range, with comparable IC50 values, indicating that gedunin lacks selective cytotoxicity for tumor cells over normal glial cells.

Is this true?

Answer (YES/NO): NO